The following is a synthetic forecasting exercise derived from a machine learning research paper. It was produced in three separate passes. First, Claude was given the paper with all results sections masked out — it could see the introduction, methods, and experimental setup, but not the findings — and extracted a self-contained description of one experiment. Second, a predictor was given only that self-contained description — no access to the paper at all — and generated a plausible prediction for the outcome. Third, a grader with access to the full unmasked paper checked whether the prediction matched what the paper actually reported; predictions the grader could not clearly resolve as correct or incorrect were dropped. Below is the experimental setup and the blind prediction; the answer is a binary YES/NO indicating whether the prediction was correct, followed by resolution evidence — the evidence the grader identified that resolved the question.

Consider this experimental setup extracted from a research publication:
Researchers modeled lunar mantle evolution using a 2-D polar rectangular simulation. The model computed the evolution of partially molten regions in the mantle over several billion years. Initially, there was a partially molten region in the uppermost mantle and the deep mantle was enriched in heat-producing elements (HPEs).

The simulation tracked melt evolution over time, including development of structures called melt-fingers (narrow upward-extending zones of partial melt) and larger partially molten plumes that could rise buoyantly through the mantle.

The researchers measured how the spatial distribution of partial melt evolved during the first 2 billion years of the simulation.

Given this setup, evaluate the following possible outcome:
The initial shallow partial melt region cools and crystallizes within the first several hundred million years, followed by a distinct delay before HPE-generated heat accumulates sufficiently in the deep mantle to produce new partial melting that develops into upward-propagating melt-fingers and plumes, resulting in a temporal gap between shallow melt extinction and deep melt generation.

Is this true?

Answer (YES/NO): NO